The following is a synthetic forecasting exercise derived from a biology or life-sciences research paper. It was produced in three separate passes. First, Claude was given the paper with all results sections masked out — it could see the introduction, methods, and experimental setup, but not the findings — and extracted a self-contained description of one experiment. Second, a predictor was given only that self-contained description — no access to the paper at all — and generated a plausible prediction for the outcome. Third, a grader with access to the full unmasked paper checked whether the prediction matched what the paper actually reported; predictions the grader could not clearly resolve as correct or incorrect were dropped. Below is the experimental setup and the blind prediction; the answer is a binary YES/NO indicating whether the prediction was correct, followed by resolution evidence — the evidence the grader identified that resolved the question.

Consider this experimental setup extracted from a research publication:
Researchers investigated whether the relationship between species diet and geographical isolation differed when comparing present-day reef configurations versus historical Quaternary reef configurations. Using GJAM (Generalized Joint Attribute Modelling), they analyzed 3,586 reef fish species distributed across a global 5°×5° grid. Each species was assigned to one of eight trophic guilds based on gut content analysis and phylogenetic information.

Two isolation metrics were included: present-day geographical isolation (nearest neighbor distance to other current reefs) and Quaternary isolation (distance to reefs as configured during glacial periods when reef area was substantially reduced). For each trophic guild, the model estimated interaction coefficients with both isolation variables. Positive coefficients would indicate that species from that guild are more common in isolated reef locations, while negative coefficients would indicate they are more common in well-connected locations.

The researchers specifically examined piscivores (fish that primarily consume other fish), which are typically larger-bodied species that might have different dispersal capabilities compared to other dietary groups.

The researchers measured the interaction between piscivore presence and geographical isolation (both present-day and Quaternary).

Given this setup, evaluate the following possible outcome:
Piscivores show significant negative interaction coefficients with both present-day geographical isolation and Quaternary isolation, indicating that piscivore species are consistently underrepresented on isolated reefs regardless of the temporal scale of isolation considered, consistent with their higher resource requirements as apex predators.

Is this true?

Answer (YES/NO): NO